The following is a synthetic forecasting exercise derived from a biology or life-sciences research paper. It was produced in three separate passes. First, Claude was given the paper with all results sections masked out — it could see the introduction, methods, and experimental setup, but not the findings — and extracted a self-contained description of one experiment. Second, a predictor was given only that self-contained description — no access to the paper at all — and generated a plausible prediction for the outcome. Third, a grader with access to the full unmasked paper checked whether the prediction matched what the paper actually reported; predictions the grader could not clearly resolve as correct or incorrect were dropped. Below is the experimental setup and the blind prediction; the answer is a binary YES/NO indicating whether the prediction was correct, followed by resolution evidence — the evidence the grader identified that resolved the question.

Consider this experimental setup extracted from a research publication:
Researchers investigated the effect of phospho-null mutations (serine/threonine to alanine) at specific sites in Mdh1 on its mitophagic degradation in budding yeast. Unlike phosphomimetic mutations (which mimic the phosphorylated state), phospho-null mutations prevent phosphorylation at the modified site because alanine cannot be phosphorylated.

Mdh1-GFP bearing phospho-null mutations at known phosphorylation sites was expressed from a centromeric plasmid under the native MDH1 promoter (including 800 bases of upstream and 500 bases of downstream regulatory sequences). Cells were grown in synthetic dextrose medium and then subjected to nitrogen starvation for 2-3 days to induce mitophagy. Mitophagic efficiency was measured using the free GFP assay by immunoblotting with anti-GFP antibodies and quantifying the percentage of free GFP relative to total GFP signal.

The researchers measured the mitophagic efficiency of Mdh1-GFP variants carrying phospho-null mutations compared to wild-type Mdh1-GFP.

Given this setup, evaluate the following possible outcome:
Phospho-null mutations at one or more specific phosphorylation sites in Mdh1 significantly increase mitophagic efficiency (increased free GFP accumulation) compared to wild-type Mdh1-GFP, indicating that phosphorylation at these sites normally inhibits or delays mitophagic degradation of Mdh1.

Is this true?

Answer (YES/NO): YES